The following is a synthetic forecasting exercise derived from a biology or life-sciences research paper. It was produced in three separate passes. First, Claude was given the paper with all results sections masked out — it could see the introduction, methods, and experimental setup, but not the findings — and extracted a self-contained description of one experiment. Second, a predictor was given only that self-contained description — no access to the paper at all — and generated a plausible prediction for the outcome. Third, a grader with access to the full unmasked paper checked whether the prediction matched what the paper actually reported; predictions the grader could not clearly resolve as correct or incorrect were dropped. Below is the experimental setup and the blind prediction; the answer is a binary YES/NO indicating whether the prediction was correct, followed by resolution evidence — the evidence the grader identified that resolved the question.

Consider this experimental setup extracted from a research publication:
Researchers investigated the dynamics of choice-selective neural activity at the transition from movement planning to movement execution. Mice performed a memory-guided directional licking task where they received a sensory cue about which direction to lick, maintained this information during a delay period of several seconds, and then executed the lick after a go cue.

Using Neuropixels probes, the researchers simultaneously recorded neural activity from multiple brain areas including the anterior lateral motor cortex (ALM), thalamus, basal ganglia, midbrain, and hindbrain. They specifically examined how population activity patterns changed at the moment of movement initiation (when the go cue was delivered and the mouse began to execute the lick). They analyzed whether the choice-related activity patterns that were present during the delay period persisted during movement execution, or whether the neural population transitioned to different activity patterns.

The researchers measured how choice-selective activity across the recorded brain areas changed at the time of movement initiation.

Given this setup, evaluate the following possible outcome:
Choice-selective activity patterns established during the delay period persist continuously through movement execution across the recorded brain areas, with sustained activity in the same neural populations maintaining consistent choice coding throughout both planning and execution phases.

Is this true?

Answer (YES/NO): NO